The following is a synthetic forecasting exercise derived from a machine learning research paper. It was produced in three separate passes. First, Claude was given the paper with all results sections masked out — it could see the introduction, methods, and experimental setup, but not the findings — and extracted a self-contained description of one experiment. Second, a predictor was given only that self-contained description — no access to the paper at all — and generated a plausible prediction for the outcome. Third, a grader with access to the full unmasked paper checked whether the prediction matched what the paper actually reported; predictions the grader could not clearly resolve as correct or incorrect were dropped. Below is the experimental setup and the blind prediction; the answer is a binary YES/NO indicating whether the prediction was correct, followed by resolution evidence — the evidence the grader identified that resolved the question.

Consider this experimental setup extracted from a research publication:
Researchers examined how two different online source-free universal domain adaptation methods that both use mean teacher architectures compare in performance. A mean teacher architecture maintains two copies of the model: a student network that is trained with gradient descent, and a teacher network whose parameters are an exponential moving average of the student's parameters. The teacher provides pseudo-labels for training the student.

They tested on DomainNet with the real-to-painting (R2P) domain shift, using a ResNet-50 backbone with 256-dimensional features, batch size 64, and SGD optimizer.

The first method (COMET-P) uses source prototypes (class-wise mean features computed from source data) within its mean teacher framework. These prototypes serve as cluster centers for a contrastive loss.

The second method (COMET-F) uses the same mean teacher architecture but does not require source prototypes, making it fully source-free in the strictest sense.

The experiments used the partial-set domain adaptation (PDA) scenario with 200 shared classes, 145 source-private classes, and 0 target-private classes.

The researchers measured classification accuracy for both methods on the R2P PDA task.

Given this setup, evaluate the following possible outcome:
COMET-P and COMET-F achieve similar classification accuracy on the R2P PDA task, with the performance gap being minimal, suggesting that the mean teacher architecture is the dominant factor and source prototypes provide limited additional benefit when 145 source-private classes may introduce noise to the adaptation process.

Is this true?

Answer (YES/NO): YES